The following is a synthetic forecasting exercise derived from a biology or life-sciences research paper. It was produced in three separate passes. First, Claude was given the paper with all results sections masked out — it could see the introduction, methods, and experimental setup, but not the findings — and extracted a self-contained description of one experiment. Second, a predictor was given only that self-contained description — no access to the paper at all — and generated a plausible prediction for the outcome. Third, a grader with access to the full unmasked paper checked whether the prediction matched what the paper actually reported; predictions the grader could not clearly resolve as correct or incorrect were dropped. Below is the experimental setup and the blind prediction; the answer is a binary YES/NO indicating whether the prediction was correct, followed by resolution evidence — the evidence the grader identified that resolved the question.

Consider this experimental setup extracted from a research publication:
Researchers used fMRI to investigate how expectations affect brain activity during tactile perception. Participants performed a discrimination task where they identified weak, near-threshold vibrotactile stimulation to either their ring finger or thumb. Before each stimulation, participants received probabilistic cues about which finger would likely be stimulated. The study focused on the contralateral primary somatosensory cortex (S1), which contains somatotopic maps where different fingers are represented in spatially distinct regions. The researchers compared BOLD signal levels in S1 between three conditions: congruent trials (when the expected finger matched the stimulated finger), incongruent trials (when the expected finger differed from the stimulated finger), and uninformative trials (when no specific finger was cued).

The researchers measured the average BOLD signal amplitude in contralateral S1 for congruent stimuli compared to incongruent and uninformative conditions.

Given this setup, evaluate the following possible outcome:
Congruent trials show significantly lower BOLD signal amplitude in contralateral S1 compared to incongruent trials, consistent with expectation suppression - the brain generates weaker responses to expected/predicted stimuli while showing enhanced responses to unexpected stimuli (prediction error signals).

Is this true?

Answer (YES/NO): YES